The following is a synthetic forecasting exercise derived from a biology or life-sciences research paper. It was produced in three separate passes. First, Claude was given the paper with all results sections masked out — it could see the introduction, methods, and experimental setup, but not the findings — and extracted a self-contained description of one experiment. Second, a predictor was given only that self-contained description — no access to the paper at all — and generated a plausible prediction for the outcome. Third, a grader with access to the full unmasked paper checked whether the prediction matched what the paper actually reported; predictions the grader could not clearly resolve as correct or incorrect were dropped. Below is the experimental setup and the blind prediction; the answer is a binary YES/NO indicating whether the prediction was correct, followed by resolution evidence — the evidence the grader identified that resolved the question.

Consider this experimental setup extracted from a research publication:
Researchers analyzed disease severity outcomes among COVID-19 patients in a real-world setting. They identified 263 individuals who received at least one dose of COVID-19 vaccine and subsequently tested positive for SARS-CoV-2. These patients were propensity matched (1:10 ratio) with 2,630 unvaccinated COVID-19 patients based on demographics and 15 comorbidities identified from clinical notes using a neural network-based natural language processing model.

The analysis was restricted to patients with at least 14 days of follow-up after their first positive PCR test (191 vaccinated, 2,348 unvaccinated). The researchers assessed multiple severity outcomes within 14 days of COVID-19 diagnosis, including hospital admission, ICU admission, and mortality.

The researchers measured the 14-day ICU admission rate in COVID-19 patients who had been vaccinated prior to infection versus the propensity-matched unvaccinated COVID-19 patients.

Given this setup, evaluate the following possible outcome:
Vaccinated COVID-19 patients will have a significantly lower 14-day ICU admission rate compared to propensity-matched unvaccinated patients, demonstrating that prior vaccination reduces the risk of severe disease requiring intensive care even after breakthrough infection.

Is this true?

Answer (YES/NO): NO